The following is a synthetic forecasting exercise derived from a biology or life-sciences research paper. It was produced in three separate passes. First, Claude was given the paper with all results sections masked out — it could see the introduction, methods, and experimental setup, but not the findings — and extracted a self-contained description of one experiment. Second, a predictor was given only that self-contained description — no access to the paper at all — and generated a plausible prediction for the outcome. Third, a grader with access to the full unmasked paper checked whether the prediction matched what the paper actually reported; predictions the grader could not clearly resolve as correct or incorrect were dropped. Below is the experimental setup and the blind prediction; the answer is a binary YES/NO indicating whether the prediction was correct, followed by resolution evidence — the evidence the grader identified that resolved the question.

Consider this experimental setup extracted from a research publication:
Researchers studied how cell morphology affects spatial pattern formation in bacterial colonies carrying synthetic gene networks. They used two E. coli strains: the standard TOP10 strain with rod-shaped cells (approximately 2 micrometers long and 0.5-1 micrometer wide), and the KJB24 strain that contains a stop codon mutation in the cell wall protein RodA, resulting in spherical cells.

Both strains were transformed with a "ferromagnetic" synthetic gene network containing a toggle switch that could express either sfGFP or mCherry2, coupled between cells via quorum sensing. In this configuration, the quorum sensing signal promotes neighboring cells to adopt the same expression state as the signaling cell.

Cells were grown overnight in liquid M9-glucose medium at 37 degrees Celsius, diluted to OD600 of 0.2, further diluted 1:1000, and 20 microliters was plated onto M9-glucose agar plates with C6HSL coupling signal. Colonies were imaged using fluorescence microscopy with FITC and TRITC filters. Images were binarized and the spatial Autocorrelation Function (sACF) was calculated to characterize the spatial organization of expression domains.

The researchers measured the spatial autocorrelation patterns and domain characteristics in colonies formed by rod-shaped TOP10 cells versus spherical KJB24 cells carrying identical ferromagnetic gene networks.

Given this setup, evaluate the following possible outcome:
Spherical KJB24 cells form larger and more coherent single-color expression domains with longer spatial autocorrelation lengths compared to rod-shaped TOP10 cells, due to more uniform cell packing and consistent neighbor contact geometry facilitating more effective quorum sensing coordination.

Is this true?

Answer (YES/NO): NO